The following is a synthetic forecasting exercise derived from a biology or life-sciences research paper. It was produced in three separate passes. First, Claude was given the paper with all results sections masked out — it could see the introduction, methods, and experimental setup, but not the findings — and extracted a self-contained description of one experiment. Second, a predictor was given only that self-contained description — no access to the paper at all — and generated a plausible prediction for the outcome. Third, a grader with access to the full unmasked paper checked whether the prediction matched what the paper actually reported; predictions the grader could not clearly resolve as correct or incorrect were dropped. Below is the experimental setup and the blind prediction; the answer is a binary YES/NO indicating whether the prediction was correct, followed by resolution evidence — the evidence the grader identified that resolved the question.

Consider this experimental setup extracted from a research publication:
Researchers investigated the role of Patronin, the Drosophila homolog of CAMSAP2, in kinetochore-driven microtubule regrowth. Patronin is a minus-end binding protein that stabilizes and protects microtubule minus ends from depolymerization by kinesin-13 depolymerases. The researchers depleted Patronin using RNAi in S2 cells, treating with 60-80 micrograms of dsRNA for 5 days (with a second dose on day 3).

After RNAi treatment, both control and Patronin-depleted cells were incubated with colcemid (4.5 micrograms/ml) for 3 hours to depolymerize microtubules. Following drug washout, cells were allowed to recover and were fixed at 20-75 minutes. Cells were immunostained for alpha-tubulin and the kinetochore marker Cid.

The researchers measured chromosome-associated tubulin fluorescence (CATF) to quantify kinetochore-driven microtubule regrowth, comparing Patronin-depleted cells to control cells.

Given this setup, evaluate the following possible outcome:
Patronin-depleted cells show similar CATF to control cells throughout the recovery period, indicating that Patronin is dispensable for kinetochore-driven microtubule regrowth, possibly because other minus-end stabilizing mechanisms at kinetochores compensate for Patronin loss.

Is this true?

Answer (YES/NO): NO